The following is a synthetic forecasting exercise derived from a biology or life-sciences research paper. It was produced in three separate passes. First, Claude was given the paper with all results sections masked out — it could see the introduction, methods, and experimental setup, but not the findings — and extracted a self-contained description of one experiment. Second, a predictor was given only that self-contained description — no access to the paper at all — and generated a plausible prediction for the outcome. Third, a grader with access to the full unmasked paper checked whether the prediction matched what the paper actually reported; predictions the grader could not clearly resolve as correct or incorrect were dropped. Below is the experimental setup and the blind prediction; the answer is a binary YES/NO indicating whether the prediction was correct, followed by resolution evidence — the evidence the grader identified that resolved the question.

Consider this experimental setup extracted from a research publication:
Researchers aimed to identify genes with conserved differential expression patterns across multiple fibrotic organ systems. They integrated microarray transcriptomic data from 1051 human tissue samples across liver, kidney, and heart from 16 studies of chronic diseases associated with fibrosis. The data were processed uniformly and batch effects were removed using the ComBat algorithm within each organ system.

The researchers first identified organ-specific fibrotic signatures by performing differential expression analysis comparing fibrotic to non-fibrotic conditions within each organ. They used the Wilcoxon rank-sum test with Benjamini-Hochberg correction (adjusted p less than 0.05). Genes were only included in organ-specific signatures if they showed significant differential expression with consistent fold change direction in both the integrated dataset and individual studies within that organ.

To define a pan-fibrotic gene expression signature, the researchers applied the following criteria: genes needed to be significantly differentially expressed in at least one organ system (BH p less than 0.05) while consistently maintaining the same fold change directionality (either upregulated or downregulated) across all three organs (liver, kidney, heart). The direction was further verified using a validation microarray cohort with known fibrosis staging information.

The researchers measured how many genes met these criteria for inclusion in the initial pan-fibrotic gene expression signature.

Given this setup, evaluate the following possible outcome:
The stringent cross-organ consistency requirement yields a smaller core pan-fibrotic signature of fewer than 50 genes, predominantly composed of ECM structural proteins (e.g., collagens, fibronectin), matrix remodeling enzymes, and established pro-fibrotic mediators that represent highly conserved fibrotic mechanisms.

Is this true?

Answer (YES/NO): NO